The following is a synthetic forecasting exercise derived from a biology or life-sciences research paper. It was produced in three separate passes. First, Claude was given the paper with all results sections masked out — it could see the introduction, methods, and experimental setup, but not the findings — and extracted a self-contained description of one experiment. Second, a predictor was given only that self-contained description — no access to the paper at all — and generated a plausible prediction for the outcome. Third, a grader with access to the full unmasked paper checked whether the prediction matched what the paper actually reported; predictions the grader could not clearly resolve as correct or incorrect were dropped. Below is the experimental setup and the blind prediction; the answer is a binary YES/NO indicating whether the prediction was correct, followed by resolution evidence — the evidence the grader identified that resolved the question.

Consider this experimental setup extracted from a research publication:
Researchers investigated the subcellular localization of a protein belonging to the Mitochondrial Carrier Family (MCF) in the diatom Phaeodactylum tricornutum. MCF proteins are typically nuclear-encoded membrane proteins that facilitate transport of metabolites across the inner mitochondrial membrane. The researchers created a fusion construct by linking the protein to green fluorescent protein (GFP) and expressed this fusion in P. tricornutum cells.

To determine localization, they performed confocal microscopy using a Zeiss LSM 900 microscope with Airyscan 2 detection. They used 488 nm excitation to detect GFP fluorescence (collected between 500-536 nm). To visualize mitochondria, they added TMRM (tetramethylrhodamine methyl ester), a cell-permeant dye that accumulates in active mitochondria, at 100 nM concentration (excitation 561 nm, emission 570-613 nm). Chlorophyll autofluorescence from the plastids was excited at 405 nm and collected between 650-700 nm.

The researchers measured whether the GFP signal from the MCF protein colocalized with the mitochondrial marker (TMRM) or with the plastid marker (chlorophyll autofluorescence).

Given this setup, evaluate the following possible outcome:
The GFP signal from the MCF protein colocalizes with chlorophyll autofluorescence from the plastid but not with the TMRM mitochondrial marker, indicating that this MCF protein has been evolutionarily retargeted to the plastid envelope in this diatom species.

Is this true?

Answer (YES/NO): YES